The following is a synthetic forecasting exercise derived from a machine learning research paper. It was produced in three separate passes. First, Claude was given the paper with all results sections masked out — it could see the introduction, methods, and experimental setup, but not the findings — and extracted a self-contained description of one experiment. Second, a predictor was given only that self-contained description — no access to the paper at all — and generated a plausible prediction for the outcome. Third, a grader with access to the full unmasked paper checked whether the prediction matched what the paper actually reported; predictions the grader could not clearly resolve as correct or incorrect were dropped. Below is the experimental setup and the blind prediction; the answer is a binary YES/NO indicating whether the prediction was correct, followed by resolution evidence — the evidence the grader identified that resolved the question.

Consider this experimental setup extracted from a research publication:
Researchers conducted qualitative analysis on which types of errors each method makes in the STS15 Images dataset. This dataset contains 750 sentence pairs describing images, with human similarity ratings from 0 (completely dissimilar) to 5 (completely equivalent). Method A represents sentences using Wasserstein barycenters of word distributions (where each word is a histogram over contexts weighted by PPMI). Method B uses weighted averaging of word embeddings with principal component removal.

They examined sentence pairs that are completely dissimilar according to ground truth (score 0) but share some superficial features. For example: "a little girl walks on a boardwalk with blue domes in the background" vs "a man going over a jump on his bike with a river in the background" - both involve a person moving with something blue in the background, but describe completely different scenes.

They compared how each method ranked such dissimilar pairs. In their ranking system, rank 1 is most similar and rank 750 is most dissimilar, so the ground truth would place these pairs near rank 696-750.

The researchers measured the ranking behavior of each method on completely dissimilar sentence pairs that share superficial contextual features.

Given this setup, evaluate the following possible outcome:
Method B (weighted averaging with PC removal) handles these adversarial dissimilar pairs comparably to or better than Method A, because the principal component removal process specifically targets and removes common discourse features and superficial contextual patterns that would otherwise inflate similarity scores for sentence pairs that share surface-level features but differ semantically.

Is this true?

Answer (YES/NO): YES